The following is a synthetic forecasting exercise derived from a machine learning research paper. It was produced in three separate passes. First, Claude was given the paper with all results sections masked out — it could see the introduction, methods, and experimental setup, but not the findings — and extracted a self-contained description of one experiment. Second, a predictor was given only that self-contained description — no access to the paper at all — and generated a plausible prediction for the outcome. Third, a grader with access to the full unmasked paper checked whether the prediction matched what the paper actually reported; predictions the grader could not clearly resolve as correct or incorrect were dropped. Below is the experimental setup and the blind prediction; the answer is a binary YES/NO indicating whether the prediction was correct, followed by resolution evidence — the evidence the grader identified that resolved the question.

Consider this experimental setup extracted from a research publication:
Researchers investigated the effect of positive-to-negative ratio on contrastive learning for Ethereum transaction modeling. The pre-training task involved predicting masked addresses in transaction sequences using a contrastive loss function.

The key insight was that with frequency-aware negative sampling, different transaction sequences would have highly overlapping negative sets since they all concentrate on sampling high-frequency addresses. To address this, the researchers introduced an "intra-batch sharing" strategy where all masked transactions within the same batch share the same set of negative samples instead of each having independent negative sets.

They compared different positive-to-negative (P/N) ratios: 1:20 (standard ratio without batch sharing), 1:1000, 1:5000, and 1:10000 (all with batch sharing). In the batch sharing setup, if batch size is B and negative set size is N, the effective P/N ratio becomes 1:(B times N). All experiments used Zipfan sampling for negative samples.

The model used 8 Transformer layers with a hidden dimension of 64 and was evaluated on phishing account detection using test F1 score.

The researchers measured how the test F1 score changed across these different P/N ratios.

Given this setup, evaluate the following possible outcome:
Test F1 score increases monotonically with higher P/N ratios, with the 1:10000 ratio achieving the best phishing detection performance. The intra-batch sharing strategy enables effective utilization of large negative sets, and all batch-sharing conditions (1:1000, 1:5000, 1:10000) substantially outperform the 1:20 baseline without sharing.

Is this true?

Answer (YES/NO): NO